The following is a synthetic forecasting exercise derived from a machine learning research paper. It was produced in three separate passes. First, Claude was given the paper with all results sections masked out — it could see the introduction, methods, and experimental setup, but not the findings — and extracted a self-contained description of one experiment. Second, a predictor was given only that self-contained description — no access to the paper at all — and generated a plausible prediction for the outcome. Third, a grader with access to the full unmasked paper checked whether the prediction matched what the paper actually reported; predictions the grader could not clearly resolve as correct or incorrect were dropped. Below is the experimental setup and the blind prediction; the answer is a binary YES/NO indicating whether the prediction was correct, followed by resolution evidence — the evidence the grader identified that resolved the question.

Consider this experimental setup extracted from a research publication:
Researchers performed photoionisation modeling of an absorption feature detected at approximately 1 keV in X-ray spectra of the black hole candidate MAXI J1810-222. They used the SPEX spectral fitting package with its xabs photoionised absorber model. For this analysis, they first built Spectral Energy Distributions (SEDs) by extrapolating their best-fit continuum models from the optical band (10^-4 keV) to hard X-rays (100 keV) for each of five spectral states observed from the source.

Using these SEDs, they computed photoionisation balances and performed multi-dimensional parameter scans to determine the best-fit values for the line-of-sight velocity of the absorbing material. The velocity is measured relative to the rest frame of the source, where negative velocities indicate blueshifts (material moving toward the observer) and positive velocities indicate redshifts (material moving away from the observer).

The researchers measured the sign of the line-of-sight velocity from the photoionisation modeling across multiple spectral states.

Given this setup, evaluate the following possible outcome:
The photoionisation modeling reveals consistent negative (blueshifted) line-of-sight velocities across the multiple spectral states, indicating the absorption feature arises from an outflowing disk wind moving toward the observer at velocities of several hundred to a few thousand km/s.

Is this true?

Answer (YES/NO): NO